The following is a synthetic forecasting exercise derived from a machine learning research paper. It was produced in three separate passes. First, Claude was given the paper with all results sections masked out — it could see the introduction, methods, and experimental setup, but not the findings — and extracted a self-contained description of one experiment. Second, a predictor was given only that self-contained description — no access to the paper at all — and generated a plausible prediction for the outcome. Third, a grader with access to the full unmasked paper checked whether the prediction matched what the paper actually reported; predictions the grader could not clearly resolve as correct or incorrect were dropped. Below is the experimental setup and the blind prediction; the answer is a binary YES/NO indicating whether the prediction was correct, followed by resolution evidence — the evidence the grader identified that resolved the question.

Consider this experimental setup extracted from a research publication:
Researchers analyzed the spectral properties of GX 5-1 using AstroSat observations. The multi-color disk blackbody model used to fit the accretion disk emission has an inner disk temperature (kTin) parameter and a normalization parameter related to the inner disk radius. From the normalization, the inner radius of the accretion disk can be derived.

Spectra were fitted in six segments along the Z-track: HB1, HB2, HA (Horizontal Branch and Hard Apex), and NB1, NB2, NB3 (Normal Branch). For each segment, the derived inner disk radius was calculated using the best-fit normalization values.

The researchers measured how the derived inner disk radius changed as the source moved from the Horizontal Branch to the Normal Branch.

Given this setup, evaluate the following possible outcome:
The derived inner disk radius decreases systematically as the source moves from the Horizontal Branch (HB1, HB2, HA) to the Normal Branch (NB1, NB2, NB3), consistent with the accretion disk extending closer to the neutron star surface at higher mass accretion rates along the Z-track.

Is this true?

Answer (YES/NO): NO